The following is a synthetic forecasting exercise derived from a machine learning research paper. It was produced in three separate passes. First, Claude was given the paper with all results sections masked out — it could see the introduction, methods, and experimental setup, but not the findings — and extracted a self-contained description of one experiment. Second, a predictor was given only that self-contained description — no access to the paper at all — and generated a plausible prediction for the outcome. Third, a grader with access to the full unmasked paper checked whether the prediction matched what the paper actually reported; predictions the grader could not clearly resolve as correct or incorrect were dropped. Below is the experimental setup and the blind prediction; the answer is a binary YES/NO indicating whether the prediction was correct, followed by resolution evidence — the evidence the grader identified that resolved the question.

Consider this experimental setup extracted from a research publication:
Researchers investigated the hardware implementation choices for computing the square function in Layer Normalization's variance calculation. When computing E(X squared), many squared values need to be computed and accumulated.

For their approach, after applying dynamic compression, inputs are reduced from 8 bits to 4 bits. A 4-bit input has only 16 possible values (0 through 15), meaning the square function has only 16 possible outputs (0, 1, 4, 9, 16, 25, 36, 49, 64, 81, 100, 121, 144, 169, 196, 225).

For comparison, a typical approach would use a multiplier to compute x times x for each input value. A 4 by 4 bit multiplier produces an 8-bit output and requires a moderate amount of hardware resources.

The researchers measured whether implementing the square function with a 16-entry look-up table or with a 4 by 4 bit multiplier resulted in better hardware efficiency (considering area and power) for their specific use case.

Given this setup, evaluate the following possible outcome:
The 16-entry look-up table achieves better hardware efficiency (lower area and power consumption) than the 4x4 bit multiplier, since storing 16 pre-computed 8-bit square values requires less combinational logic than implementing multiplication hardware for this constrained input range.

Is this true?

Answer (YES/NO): YES